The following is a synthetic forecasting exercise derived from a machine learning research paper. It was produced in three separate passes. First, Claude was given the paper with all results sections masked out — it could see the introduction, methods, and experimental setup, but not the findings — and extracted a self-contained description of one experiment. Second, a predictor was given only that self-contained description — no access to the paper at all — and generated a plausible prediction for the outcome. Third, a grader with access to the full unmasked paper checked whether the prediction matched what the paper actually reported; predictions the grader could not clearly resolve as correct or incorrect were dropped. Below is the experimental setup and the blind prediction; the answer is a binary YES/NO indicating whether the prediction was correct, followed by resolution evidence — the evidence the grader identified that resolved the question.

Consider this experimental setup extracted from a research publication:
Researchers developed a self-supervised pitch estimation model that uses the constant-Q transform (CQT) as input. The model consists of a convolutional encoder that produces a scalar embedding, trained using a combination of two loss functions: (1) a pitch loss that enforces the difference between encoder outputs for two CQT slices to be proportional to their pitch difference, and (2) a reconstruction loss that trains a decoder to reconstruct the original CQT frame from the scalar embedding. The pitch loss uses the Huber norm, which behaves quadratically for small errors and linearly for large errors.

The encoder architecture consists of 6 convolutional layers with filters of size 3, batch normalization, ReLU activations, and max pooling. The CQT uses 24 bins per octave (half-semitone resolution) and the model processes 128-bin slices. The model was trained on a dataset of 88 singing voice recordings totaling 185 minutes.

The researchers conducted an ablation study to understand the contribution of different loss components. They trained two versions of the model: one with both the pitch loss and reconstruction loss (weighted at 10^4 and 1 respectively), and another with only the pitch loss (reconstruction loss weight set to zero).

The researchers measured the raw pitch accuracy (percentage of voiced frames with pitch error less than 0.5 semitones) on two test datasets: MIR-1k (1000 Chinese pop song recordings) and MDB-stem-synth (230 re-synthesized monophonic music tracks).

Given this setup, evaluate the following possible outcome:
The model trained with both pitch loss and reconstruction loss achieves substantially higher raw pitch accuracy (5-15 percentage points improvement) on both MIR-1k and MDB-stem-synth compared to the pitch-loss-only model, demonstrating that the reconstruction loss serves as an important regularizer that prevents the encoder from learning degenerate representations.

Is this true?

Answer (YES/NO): NO